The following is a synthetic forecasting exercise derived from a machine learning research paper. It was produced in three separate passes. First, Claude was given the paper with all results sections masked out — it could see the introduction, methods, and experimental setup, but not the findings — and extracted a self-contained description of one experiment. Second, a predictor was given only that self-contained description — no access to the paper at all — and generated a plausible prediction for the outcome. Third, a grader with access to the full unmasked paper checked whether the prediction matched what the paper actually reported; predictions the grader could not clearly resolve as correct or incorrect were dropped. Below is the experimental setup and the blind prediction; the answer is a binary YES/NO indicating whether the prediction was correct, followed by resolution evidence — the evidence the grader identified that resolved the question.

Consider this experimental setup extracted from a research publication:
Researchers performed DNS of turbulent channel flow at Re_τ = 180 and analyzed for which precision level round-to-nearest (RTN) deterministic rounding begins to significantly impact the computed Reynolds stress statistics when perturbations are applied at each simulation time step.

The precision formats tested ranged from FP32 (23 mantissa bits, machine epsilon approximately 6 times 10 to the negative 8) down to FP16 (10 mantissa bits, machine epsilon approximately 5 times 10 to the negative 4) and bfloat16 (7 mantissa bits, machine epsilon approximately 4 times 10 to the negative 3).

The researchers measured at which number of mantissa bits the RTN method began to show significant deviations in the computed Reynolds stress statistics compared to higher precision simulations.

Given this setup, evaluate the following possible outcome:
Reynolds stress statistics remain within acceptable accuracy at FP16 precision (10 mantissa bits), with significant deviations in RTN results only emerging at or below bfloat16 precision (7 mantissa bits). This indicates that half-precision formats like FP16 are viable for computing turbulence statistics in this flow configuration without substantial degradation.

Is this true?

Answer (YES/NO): NO